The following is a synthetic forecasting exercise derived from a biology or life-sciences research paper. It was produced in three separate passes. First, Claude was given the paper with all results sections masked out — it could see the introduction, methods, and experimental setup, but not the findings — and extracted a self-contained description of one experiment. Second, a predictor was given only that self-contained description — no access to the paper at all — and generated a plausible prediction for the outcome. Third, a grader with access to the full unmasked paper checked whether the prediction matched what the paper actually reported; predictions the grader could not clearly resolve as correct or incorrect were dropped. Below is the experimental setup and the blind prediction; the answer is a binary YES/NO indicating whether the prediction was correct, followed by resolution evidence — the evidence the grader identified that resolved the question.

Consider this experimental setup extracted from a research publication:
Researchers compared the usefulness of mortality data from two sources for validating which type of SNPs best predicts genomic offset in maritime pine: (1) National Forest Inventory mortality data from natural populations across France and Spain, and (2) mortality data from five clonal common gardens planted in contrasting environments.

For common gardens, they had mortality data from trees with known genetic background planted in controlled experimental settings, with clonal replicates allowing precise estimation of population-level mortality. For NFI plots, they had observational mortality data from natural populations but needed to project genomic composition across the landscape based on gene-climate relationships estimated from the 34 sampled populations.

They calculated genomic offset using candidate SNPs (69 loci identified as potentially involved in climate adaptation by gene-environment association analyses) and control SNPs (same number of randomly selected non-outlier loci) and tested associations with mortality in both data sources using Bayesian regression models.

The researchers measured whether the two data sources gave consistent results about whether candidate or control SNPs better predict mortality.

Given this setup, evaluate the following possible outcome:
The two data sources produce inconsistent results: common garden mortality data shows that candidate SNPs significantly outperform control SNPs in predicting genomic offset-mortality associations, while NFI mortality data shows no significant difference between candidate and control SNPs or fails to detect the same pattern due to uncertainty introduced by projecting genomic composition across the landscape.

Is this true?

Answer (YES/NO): NO